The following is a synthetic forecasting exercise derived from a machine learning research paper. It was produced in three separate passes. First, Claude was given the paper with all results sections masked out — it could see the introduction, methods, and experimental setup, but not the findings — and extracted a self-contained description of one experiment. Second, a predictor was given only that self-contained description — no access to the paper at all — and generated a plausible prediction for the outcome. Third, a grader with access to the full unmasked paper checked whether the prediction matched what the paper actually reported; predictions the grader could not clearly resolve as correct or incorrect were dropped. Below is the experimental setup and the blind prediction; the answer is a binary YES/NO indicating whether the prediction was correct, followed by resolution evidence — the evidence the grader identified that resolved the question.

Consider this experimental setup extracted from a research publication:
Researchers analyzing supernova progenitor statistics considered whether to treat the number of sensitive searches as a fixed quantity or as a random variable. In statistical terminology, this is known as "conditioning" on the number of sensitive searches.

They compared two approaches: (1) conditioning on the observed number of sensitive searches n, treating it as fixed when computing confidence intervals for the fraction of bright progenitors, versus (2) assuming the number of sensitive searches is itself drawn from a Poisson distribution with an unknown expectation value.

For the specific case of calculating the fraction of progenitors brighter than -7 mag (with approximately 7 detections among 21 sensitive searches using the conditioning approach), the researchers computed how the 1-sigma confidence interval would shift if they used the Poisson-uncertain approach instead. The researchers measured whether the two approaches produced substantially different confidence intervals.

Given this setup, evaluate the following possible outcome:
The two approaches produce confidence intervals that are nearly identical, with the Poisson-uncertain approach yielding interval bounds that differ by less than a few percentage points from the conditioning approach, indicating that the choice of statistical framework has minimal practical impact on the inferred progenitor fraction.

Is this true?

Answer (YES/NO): YES